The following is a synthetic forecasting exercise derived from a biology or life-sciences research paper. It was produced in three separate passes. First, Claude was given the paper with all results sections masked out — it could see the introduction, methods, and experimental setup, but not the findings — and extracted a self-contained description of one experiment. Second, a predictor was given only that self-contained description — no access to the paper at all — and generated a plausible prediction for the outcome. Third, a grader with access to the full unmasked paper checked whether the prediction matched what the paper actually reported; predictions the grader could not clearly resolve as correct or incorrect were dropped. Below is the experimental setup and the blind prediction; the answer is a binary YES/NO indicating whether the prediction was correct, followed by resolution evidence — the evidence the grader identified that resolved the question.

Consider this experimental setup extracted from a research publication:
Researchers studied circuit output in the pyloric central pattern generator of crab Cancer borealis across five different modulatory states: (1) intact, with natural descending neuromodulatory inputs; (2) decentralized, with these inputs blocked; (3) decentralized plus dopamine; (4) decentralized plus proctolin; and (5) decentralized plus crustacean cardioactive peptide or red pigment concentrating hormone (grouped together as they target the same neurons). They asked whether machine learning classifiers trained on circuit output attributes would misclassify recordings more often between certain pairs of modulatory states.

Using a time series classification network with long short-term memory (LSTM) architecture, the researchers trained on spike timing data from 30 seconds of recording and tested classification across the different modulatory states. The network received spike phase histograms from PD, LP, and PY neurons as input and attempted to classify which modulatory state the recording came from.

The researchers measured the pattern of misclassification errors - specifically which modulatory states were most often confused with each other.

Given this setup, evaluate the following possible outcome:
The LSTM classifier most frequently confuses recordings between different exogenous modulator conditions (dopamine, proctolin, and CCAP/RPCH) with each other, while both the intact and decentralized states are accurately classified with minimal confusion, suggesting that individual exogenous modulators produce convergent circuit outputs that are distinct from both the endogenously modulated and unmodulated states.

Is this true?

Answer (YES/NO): NO